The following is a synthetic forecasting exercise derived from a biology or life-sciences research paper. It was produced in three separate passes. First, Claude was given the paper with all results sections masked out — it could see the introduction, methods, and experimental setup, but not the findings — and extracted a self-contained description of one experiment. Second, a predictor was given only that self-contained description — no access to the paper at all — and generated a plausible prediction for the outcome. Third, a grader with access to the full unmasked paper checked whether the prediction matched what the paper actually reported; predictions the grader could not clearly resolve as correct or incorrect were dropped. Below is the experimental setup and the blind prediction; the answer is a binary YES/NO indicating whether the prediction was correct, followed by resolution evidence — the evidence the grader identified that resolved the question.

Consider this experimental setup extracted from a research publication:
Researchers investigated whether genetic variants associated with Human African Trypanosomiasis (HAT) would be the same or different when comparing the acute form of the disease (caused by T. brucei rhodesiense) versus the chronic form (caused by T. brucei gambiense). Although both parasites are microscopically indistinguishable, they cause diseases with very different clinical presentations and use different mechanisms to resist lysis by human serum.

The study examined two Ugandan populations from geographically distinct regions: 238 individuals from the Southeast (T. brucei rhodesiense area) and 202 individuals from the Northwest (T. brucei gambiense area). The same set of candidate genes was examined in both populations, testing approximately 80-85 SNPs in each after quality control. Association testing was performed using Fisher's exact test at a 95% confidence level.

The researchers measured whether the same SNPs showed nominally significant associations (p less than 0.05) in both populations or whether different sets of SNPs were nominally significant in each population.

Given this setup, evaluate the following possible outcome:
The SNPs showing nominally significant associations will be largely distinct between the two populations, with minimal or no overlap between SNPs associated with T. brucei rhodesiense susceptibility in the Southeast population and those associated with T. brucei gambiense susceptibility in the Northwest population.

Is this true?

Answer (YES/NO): YES